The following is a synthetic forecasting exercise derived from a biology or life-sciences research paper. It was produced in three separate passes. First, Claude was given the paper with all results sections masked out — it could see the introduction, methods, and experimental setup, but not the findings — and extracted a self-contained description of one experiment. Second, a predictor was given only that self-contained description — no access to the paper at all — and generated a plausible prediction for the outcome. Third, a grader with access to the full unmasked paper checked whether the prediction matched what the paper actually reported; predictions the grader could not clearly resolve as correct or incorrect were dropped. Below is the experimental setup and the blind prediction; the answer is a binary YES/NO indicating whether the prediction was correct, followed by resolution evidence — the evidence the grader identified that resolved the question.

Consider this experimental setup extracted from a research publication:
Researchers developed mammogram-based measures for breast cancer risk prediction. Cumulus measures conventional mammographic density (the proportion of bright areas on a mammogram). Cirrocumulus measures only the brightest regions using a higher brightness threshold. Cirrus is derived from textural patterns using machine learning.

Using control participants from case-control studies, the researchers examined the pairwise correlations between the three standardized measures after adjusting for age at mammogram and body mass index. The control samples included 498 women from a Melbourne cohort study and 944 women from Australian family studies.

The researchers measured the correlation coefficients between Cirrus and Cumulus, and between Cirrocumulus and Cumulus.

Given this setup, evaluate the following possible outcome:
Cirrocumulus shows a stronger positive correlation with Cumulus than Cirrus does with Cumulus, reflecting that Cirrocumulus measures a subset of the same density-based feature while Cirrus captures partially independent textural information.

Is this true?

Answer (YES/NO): NO